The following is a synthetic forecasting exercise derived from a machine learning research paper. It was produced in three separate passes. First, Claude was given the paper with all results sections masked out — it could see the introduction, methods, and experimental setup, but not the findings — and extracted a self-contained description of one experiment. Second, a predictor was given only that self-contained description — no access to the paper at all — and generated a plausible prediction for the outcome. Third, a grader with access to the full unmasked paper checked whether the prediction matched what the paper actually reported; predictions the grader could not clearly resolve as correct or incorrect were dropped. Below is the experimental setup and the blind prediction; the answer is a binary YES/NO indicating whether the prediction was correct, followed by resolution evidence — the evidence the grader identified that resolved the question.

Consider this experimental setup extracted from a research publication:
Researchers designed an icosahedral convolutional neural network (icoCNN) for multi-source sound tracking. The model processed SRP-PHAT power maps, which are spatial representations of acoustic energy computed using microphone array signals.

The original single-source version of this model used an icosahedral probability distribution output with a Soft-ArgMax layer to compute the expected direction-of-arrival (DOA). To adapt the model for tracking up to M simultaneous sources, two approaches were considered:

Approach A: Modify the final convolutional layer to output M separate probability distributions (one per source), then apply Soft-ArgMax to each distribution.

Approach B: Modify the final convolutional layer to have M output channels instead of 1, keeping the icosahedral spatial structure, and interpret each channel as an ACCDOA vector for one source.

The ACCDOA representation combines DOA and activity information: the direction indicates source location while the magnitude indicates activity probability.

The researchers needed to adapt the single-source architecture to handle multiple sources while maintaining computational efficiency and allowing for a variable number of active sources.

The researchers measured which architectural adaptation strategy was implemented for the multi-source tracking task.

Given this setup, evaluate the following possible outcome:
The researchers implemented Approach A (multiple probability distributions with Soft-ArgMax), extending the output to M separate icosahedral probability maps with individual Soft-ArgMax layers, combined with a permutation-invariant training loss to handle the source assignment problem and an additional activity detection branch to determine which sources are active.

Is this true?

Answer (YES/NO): NO